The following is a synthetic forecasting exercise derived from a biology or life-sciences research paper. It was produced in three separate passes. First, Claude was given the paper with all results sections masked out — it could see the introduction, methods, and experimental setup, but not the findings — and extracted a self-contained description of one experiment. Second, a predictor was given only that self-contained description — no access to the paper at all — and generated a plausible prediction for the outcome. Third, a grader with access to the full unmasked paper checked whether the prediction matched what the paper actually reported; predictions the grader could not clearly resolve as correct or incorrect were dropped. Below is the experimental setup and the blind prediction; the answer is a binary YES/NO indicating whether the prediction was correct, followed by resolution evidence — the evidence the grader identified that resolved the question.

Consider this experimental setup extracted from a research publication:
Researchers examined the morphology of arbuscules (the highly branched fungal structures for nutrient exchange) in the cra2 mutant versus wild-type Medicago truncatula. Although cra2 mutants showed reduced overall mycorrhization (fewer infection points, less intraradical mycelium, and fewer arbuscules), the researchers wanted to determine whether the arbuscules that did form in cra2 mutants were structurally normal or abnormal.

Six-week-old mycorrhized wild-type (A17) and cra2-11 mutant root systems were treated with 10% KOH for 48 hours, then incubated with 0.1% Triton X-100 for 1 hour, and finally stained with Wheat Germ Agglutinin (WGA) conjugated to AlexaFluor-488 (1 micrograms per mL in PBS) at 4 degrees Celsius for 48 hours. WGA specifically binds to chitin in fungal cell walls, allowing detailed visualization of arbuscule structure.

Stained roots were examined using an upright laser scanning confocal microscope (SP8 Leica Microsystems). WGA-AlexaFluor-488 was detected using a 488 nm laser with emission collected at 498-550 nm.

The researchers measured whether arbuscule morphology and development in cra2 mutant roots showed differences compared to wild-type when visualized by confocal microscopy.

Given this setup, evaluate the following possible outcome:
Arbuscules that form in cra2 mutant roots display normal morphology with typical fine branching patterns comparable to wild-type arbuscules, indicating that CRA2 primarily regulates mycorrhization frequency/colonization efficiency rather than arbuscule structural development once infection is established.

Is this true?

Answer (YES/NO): YES